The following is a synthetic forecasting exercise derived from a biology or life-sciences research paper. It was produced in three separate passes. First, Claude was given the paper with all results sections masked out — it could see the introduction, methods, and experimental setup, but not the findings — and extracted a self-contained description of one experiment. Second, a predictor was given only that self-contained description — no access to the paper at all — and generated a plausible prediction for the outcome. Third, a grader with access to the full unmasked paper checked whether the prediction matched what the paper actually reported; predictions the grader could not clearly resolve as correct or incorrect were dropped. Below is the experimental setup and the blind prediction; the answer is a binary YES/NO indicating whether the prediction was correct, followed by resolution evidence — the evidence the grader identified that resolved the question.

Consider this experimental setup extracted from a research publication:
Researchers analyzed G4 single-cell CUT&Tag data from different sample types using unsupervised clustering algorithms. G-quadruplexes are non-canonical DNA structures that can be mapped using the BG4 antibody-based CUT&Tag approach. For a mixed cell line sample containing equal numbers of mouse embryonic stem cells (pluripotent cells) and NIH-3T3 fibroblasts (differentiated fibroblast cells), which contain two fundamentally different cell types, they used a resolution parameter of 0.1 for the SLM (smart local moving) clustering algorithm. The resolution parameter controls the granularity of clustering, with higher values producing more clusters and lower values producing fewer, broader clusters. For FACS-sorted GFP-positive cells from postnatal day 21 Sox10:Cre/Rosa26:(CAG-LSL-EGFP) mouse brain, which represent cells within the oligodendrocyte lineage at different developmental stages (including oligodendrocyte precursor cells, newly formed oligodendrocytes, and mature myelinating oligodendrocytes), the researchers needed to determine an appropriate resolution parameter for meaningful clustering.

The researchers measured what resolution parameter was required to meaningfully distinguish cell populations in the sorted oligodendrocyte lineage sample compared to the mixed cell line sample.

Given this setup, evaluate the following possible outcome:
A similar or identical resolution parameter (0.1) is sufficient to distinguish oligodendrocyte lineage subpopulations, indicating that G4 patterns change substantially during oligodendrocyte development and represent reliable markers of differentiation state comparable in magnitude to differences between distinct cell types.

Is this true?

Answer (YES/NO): NO